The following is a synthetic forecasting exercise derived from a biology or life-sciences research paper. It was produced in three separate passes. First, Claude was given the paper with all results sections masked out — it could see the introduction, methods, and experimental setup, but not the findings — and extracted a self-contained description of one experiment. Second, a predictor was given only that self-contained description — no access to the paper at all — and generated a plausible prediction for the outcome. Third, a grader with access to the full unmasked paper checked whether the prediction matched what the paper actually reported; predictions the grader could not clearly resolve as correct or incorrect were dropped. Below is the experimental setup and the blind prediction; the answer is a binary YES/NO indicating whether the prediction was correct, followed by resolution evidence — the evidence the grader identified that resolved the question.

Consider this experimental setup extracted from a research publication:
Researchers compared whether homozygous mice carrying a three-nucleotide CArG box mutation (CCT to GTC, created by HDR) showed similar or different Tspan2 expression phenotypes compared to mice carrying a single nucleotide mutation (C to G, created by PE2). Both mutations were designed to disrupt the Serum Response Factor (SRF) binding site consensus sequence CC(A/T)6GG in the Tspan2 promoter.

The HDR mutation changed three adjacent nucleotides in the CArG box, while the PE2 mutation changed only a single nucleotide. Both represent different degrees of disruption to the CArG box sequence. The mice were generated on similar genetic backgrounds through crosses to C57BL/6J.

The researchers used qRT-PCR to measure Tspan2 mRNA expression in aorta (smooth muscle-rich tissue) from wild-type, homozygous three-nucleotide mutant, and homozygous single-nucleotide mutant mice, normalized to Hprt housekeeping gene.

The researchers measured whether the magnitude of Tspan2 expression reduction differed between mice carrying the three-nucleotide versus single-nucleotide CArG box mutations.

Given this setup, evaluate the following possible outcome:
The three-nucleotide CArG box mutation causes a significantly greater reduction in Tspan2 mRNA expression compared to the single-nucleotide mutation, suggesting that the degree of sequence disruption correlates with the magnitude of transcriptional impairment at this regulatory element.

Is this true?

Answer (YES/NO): NO